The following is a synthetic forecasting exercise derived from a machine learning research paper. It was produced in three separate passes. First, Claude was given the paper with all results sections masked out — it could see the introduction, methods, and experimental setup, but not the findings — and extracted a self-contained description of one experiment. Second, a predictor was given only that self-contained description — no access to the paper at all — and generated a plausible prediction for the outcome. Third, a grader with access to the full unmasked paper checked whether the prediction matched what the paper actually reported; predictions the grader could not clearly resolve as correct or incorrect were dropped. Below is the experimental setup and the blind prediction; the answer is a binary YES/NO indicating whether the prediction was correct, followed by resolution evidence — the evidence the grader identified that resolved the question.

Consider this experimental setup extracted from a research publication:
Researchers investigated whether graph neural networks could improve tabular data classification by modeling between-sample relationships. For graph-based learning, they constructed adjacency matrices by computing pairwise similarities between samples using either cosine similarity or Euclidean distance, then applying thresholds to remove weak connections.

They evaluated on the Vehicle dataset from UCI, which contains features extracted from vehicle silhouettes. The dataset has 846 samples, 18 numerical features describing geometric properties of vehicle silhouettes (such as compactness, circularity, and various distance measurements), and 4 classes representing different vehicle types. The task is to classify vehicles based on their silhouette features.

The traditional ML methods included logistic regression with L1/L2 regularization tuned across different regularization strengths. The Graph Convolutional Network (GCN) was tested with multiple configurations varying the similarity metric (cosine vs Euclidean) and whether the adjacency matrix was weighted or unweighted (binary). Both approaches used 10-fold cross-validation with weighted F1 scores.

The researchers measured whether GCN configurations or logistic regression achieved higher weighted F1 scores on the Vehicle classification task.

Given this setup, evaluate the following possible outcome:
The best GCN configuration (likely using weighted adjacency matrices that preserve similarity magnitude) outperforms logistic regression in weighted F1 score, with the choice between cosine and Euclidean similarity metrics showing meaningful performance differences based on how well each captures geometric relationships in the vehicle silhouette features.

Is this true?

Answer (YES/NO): NO